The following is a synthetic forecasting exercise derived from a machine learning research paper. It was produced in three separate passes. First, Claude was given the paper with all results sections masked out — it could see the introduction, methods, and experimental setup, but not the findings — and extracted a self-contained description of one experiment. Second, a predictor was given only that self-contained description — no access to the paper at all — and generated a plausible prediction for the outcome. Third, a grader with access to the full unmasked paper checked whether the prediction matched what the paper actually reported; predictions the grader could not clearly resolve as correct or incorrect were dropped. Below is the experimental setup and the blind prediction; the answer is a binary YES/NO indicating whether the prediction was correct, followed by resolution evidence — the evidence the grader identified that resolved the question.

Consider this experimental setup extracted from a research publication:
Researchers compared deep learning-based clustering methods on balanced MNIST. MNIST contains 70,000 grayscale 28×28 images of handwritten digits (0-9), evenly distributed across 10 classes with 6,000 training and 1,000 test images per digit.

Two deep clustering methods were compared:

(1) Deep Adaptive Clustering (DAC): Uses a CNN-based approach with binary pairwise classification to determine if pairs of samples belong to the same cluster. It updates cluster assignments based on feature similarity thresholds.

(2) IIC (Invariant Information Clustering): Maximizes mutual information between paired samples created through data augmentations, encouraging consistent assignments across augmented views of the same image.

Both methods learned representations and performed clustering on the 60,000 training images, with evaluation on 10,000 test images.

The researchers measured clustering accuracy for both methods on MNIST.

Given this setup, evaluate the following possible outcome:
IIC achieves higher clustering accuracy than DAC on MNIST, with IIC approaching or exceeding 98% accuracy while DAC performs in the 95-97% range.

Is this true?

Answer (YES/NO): NO